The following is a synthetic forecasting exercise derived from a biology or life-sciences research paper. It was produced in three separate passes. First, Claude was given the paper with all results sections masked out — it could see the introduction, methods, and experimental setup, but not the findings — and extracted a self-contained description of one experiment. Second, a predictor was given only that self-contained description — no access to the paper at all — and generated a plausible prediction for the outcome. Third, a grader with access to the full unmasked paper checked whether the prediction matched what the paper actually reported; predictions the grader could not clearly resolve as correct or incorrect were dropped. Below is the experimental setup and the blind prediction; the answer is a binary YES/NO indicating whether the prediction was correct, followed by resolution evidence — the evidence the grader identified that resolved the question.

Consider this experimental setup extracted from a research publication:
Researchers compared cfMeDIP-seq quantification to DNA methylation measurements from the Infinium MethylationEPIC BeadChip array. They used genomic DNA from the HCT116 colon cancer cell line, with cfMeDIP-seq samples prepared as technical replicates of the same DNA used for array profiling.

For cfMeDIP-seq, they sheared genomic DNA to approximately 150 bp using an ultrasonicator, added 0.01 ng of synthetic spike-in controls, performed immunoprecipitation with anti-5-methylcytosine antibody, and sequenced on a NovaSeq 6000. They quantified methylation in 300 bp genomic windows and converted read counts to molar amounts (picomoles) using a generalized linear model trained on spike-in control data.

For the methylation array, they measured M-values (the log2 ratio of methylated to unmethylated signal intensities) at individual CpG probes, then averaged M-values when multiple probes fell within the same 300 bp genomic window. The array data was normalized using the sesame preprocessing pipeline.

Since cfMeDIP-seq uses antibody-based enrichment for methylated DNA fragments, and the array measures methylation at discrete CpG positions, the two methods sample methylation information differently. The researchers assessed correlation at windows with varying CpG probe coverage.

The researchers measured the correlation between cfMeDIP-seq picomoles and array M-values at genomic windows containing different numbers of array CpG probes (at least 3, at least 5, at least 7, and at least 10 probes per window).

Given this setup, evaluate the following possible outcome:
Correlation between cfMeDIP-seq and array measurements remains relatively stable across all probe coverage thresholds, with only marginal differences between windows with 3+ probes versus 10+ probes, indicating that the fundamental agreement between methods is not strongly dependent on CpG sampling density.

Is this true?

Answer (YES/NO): NO